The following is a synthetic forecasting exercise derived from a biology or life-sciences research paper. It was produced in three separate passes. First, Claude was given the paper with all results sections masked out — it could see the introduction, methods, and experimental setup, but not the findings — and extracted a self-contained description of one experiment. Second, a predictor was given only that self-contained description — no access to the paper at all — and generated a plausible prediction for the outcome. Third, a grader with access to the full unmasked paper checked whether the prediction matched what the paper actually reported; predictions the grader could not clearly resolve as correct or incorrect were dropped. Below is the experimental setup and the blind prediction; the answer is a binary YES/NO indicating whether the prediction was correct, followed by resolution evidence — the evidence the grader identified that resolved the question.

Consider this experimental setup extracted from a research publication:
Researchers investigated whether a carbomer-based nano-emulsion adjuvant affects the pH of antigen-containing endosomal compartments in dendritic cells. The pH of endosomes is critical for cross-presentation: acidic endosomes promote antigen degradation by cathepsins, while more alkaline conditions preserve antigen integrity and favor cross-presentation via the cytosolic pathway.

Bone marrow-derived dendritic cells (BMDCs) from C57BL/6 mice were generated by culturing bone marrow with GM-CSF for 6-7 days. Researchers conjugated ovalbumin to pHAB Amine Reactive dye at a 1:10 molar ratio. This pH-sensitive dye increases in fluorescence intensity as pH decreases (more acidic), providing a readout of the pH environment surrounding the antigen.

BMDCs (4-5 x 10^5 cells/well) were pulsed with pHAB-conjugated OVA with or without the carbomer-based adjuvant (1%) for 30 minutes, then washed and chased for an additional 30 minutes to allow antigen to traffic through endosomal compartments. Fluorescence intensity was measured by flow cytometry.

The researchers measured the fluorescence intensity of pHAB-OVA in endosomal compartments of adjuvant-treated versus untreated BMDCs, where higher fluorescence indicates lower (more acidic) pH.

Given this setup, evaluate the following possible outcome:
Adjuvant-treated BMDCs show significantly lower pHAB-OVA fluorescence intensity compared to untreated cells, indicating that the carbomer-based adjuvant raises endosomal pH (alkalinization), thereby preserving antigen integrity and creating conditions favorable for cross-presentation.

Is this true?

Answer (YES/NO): YES